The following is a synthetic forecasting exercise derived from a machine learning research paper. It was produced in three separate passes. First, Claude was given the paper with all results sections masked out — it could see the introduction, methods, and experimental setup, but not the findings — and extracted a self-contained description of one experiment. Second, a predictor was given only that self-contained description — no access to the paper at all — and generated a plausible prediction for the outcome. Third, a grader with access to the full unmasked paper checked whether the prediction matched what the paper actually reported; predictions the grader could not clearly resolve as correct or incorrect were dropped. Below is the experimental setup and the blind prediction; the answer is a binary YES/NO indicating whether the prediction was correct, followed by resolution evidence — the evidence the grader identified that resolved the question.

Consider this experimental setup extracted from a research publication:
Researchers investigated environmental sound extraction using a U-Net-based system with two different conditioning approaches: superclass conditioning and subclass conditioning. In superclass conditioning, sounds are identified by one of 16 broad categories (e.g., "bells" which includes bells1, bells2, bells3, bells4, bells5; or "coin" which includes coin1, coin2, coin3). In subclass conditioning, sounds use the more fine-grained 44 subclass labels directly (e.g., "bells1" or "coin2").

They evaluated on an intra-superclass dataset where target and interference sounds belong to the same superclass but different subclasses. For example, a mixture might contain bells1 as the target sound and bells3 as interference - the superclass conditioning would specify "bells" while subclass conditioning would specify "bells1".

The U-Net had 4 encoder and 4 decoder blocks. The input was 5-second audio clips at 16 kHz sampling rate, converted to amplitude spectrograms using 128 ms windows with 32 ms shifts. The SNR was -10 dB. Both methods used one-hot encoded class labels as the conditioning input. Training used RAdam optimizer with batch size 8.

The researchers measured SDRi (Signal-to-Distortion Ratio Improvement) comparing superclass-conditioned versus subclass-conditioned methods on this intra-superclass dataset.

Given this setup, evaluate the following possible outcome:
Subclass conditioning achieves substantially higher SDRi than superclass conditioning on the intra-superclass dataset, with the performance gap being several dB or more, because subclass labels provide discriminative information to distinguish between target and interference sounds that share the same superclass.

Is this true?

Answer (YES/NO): YES